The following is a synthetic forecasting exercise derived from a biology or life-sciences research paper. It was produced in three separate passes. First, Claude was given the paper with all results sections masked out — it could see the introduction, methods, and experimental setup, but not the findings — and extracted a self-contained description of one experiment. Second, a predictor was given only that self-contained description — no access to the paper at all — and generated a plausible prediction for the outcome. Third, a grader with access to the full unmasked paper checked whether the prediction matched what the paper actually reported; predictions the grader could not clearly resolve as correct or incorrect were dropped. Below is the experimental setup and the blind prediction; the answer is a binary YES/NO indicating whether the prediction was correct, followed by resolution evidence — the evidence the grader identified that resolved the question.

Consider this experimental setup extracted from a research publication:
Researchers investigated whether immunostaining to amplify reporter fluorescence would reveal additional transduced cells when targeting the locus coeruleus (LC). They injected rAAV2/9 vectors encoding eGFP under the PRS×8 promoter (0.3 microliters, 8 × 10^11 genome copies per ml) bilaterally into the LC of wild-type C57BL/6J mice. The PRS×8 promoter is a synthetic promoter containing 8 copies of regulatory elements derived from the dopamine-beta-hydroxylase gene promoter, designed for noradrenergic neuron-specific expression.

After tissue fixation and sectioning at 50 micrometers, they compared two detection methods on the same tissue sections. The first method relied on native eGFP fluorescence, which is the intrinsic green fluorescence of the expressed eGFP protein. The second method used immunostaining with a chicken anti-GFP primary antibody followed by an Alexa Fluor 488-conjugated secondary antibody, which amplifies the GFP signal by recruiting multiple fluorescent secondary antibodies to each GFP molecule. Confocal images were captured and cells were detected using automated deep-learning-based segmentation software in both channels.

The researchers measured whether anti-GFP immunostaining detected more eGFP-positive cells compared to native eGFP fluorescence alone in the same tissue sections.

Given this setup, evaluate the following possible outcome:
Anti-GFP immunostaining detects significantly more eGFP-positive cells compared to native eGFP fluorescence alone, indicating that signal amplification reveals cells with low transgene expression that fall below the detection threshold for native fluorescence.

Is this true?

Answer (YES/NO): YES